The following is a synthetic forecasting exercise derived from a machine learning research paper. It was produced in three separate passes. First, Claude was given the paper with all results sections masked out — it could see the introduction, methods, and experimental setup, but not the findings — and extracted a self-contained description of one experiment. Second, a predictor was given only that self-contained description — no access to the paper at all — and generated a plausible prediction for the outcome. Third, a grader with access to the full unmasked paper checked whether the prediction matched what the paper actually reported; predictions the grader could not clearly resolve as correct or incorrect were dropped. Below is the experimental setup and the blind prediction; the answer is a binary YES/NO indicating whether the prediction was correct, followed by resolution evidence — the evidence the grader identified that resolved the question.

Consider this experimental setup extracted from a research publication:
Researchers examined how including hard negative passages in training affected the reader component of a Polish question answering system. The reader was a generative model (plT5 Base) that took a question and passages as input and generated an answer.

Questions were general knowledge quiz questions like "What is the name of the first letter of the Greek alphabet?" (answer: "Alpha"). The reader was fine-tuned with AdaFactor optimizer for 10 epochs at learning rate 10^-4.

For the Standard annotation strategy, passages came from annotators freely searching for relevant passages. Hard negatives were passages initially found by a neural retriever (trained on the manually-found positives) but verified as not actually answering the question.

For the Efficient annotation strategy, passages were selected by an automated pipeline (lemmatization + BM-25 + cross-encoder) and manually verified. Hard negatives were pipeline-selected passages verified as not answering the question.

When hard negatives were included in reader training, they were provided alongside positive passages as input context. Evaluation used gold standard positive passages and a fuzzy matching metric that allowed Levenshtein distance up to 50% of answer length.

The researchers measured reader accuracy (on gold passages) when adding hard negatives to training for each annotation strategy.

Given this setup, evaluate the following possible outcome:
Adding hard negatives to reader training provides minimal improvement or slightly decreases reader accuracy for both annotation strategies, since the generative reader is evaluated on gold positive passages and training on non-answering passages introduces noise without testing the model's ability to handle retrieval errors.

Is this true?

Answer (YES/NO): NO